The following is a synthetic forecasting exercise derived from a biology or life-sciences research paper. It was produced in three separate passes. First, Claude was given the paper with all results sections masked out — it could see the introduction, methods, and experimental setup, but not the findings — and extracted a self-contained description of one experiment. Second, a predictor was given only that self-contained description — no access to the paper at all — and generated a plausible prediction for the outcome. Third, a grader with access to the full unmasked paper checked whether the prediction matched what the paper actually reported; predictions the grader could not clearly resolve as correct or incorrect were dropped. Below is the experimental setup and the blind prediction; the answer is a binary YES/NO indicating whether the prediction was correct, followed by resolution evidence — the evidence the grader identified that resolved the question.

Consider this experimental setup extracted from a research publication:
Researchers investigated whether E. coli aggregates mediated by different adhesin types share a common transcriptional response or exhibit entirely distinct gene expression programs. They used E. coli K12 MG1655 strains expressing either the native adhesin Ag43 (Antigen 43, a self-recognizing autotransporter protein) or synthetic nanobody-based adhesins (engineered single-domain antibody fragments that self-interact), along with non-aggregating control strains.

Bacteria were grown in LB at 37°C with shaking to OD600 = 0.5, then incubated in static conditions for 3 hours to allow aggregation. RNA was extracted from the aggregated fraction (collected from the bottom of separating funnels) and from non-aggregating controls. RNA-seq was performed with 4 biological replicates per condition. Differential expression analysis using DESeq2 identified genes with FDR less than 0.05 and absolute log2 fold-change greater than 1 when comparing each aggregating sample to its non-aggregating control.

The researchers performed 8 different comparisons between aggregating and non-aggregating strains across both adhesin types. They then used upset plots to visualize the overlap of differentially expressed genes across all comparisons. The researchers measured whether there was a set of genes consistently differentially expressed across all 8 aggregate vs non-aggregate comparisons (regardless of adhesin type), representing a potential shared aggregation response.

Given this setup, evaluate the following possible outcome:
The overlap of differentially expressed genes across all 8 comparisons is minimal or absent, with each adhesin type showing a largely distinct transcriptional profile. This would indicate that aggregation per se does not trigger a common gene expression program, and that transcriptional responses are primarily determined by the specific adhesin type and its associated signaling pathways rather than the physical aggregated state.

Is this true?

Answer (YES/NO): NO